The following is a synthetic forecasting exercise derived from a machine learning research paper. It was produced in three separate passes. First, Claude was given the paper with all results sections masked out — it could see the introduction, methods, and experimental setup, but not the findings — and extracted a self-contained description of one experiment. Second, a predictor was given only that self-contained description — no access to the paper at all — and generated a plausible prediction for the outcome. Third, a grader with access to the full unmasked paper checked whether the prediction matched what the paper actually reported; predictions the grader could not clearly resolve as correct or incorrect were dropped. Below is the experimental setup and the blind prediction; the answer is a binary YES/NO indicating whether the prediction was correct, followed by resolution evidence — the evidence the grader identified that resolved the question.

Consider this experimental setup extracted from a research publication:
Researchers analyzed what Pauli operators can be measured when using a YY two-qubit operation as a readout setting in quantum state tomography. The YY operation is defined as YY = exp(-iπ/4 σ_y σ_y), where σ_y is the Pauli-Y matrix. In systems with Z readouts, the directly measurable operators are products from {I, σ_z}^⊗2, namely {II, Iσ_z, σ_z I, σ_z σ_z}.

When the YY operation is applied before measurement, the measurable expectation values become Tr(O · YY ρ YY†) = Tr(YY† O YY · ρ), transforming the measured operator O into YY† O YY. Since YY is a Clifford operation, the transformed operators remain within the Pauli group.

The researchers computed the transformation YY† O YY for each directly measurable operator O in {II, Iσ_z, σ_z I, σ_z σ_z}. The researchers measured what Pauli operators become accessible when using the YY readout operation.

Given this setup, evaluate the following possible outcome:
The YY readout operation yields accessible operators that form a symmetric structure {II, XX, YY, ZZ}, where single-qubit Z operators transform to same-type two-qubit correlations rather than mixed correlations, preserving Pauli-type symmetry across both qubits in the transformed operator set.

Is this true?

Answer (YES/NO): NO